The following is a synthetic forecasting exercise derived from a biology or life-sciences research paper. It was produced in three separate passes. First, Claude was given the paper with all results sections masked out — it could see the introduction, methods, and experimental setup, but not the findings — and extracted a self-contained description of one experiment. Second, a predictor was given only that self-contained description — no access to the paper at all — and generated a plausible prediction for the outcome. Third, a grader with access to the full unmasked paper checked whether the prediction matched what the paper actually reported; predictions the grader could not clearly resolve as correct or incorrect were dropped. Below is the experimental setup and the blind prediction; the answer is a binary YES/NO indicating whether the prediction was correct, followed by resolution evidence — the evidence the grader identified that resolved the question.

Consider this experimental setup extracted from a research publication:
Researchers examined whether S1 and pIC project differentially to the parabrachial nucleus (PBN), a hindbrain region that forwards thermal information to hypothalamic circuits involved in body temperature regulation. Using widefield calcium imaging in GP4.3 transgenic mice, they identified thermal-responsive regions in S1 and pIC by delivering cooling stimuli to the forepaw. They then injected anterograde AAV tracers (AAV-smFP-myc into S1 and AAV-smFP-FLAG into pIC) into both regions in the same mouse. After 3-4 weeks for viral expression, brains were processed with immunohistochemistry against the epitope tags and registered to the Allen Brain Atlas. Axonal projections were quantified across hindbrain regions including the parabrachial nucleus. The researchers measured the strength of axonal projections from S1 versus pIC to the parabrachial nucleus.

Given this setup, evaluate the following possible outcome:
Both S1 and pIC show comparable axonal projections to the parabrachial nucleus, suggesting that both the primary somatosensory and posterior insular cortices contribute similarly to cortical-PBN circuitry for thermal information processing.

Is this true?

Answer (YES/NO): NO